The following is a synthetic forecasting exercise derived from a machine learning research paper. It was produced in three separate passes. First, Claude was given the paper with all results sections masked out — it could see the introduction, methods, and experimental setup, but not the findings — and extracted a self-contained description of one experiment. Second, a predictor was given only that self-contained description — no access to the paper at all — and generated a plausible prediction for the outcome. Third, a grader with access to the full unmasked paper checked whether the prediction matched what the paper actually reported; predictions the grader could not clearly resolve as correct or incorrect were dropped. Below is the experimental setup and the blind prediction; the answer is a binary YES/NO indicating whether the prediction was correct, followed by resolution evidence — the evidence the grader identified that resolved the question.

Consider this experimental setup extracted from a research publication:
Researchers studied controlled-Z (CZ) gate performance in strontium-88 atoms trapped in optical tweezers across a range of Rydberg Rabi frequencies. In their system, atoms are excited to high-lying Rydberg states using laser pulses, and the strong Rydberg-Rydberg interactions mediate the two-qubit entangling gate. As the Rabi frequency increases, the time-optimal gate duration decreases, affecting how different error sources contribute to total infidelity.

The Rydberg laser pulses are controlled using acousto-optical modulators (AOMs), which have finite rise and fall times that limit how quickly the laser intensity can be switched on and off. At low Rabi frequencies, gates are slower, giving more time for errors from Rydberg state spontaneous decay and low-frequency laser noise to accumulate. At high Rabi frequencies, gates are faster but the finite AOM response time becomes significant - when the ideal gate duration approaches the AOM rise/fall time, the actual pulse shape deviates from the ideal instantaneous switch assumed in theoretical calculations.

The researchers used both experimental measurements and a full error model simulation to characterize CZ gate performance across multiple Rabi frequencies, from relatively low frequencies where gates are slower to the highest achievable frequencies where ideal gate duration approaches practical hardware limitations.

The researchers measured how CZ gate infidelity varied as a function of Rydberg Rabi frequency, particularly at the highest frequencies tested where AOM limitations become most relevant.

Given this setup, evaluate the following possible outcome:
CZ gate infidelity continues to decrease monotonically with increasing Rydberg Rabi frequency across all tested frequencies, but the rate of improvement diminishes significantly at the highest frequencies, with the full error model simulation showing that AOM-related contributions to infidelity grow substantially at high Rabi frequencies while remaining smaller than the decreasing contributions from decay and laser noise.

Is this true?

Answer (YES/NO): NO